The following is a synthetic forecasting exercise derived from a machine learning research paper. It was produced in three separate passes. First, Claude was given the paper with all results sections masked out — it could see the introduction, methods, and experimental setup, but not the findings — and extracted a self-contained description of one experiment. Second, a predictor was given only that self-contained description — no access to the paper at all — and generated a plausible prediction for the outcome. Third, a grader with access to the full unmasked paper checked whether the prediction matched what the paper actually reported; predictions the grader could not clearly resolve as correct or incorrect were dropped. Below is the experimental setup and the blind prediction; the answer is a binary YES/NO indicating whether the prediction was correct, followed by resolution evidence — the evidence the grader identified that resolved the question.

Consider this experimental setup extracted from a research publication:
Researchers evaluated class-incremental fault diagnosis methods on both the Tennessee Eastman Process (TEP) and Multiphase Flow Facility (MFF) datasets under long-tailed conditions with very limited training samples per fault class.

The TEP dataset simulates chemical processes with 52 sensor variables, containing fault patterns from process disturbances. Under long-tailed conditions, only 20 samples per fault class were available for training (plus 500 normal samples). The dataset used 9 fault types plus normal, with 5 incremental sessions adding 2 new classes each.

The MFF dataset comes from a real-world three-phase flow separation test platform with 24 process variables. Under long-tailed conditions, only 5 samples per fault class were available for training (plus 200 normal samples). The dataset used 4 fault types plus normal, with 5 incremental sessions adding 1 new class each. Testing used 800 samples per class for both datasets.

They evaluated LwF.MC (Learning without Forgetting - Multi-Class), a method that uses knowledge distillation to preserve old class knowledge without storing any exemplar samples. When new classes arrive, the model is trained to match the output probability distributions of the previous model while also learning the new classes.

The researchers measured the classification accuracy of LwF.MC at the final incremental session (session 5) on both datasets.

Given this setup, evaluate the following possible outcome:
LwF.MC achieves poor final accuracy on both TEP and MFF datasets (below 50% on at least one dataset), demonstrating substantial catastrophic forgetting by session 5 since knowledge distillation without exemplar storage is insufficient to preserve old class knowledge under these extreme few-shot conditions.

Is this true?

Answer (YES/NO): YES